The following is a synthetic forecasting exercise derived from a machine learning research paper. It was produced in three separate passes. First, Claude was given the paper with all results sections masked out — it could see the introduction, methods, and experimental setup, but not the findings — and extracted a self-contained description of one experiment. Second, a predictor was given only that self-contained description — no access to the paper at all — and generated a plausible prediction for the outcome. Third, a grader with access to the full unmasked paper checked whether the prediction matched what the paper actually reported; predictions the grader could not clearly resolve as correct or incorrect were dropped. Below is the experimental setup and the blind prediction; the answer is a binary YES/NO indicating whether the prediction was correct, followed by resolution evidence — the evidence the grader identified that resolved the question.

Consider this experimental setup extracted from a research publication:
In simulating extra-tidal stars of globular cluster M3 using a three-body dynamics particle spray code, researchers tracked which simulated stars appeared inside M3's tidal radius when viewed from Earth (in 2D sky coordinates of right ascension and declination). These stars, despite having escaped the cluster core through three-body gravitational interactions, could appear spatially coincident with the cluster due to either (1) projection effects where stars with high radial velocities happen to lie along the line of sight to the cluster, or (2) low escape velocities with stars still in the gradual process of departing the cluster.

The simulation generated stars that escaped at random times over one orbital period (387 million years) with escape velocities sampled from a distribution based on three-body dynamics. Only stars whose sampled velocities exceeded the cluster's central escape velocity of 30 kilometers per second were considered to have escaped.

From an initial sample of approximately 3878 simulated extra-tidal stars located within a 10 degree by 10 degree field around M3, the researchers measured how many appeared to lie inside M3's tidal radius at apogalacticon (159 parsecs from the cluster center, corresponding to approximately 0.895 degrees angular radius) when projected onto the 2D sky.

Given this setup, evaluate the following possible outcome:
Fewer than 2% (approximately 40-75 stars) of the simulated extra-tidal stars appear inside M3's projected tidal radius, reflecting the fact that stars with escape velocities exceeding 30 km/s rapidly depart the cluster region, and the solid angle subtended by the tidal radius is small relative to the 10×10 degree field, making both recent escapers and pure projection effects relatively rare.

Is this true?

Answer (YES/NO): NO